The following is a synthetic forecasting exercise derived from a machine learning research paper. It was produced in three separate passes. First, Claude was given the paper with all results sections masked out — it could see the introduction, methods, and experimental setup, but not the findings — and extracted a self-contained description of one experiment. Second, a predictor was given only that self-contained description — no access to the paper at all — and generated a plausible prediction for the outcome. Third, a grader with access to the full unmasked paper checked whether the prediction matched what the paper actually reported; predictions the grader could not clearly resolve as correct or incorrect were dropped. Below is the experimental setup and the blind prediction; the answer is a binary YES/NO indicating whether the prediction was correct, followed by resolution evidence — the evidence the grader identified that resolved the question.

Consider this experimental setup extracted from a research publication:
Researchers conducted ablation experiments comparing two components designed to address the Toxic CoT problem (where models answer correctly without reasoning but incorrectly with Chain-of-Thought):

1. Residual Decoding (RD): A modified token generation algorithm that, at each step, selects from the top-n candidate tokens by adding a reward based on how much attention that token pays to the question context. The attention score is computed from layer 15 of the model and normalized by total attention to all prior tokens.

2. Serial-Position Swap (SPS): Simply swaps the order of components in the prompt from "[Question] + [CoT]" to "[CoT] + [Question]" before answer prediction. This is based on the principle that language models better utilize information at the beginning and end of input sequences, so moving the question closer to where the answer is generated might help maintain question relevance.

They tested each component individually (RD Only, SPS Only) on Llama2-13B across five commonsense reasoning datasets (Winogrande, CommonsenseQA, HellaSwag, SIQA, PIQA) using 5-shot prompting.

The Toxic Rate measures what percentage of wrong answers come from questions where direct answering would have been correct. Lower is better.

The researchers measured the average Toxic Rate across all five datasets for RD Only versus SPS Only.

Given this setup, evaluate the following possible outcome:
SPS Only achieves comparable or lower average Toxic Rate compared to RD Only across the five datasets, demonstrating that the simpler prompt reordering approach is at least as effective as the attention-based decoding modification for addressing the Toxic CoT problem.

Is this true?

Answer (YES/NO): NO